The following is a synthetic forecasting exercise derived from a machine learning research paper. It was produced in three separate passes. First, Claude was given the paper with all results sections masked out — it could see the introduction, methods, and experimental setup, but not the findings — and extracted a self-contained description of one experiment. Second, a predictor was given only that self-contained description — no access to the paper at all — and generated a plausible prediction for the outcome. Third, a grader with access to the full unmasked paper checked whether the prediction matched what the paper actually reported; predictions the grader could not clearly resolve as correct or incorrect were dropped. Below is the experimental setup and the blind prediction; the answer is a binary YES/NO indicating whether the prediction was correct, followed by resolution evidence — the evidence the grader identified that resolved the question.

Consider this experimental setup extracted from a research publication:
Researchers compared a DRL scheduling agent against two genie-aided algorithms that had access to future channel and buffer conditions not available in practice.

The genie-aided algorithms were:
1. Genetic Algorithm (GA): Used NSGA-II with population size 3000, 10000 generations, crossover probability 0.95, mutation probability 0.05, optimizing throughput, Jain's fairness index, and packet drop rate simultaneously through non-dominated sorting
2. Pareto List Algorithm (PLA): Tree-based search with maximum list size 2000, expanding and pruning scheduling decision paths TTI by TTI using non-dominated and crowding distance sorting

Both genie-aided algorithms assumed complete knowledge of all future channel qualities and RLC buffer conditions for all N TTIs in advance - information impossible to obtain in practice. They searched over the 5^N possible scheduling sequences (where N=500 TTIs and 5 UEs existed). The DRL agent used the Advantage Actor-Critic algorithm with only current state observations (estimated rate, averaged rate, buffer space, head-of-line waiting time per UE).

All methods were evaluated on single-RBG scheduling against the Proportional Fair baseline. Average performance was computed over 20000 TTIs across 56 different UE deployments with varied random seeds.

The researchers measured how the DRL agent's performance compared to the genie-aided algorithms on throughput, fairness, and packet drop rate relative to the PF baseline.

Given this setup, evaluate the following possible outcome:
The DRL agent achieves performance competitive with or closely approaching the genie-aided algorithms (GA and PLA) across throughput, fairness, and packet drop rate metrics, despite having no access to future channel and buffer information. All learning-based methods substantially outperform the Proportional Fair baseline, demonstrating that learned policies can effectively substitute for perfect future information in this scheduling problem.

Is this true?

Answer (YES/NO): YES